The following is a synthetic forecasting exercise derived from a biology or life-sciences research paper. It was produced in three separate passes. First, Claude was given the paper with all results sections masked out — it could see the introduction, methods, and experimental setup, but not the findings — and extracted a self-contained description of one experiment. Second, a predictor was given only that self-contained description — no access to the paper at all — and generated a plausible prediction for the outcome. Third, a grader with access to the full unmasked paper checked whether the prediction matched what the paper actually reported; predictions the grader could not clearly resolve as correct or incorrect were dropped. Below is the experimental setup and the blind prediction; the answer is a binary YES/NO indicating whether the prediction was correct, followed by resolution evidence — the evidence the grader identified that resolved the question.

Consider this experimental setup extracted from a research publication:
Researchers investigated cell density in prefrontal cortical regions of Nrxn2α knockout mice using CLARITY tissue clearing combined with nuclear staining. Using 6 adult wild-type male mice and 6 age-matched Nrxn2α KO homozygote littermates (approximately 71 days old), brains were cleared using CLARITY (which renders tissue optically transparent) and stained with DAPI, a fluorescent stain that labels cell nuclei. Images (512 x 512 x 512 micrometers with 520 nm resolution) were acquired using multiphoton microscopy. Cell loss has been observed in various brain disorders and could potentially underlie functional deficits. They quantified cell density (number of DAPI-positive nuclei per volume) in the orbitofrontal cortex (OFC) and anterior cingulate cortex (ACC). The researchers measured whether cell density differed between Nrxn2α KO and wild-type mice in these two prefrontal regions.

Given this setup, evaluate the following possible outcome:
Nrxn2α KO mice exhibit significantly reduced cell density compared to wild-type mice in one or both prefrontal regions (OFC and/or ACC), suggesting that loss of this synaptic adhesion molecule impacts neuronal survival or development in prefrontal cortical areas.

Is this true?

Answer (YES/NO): NO